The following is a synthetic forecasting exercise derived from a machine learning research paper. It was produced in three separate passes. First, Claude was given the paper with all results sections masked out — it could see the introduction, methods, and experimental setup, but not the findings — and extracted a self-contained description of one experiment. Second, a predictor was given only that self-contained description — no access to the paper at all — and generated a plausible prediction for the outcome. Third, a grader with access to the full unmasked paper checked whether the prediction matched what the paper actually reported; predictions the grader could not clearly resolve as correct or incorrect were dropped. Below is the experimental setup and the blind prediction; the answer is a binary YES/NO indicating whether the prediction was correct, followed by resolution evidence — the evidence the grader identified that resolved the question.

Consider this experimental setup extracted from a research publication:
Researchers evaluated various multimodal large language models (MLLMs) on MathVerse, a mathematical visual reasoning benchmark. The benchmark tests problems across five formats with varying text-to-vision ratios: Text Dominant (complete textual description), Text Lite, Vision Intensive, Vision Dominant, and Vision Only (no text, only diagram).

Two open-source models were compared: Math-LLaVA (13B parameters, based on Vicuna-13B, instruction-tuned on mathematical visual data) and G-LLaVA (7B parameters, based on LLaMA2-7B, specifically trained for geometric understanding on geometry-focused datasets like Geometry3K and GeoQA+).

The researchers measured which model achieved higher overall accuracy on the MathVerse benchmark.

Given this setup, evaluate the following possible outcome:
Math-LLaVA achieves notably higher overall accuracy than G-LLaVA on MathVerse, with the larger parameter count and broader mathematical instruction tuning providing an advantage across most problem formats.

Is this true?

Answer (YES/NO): YES